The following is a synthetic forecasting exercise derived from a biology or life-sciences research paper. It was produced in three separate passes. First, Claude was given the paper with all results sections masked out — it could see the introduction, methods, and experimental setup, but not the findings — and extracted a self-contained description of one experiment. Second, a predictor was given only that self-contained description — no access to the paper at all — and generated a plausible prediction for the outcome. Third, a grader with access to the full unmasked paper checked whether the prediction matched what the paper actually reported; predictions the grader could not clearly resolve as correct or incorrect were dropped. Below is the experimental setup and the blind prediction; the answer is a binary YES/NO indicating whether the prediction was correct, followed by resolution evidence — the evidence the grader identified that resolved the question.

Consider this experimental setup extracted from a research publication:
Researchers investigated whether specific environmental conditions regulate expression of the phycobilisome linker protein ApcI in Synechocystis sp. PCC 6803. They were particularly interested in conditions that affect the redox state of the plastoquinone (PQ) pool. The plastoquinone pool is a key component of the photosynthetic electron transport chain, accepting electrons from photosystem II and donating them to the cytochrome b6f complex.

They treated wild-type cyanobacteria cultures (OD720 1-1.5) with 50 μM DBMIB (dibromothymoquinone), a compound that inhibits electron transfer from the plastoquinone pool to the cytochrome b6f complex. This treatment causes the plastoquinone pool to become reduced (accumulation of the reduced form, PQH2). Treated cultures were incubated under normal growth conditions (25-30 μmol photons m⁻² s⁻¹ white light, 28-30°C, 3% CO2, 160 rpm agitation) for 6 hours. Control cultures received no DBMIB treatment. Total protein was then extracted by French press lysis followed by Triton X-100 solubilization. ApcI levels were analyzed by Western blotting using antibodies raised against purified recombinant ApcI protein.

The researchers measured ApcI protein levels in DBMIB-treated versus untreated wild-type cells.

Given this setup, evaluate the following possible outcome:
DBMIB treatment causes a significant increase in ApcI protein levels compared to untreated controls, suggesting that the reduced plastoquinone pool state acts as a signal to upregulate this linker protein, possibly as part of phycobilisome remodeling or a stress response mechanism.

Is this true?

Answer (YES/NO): YES